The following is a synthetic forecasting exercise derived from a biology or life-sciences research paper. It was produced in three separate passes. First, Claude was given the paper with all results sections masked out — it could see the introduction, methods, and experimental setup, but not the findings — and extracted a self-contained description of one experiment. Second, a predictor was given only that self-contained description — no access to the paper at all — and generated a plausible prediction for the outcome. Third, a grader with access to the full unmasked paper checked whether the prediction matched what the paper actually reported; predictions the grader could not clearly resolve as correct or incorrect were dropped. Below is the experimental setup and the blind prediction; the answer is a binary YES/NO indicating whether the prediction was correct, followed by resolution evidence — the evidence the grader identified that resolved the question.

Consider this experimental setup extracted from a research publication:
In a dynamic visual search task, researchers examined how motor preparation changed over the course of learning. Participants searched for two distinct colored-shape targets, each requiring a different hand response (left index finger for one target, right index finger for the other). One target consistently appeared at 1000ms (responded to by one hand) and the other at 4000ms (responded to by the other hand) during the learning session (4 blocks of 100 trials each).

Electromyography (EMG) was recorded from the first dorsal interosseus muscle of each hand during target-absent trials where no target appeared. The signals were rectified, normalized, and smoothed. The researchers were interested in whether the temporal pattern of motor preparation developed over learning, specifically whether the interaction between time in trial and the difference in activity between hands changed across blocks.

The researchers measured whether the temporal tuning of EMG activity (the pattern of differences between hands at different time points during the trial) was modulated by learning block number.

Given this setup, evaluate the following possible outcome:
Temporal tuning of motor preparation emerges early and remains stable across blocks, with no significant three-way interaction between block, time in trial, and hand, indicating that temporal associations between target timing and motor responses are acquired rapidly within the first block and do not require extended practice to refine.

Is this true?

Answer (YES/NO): YES